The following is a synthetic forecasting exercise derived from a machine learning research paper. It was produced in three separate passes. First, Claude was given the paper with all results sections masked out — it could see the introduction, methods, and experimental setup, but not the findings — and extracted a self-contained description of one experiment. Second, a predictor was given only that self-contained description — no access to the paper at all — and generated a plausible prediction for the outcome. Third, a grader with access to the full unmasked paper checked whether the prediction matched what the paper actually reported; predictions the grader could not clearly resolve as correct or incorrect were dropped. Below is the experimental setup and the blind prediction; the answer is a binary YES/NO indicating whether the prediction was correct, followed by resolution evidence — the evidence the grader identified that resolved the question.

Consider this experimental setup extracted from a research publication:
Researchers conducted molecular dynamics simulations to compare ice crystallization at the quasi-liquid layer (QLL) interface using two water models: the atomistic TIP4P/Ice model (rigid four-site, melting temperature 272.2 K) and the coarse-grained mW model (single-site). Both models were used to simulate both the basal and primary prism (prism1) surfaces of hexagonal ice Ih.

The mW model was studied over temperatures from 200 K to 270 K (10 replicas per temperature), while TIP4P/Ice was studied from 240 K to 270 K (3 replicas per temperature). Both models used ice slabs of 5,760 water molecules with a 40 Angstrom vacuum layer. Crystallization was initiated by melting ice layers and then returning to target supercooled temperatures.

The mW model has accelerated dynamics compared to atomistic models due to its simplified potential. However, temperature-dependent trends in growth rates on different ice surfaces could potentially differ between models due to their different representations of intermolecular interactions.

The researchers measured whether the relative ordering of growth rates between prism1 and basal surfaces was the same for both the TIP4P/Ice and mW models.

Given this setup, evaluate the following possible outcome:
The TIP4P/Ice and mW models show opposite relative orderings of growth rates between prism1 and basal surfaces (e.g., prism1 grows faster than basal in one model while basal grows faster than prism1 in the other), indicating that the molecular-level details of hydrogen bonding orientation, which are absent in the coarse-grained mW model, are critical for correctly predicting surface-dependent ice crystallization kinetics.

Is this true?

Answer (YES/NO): NO